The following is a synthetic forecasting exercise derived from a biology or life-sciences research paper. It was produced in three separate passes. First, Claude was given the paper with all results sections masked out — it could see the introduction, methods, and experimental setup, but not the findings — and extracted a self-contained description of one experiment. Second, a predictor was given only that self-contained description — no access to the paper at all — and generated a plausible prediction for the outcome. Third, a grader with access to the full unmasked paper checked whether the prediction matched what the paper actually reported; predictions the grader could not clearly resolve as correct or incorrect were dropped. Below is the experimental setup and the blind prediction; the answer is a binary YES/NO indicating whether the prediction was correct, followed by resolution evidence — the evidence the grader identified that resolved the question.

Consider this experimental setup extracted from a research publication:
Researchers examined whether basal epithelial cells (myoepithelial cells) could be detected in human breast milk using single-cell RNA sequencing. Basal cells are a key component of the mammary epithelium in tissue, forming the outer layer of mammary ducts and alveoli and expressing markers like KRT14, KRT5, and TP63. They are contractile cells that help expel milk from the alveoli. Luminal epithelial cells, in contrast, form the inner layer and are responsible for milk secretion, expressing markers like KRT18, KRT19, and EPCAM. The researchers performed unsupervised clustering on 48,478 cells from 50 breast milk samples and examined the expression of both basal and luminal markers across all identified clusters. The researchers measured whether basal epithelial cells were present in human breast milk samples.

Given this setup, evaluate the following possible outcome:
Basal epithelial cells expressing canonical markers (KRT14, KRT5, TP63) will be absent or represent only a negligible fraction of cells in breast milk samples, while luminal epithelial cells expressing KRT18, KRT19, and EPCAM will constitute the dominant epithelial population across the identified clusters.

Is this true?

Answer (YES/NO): YES